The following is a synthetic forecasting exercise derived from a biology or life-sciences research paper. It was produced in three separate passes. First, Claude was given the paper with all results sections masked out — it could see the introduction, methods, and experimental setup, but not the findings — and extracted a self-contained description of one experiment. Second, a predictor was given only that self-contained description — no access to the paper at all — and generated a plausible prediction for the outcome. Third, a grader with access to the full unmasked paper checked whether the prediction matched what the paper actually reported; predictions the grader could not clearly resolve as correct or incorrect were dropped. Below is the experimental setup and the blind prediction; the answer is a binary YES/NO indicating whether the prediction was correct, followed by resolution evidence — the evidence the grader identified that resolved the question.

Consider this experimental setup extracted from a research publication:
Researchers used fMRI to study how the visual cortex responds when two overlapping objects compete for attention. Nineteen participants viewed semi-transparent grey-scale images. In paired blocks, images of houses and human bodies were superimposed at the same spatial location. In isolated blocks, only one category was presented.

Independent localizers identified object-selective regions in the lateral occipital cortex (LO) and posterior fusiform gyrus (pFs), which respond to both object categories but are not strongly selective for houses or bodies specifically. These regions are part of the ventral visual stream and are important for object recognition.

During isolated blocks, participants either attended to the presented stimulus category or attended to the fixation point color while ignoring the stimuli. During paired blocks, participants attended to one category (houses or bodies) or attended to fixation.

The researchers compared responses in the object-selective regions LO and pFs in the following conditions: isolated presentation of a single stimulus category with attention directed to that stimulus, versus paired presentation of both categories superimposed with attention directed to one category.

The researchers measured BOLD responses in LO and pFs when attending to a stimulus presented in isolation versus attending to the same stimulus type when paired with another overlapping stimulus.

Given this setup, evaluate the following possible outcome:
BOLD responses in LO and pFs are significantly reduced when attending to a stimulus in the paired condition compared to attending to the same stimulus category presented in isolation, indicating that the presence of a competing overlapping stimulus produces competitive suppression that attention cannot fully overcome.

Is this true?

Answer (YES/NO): NO